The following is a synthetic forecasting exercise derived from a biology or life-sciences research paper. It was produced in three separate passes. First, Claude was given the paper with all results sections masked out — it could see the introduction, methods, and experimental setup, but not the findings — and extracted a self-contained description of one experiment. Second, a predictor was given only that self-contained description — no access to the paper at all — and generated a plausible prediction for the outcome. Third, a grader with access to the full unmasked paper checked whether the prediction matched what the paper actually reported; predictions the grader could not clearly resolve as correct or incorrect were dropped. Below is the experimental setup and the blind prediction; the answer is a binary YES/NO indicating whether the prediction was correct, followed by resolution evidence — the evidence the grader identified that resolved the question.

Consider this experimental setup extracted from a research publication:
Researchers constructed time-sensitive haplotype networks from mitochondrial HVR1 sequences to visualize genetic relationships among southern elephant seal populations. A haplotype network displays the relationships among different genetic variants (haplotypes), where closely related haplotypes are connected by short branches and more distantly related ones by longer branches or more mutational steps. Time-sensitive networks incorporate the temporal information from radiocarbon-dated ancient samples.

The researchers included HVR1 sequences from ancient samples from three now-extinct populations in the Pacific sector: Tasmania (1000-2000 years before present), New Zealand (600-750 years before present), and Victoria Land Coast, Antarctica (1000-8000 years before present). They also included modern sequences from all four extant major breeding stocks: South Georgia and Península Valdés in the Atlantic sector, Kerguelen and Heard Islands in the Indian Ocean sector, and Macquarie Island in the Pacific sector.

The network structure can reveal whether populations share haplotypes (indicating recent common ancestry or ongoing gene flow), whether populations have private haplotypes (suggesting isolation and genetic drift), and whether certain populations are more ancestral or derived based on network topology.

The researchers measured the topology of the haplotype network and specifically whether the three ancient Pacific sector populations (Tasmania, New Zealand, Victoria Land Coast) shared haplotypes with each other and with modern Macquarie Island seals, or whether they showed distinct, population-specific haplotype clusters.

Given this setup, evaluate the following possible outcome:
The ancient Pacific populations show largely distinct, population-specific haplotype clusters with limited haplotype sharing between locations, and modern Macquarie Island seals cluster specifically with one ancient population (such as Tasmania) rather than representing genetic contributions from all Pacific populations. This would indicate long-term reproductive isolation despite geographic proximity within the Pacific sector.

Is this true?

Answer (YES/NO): NO